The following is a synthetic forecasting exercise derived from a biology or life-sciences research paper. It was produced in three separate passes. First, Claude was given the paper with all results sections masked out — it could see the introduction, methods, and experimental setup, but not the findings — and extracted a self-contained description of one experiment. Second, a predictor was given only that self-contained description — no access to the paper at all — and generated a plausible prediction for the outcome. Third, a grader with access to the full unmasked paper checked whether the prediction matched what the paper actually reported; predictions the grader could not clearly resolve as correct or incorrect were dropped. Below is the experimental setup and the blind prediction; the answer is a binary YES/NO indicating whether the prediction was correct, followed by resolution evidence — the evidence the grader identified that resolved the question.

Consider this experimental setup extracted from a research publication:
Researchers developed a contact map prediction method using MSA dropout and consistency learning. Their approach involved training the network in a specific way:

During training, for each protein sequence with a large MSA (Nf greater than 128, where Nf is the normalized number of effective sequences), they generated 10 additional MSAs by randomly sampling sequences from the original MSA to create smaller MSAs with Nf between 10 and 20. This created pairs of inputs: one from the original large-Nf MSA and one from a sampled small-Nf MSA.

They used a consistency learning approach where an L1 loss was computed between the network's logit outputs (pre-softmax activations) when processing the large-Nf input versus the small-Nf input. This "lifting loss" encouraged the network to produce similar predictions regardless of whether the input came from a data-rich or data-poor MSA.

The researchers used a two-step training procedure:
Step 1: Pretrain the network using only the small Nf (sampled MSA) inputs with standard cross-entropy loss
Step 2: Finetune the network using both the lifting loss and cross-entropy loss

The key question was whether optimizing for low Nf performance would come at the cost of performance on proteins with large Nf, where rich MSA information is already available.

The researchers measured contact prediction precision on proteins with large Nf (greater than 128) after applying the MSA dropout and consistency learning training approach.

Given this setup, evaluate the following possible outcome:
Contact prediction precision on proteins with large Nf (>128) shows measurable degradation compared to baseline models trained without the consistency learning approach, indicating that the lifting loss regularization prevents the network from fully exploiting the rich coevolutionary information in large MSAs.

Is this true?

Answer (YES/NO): YES